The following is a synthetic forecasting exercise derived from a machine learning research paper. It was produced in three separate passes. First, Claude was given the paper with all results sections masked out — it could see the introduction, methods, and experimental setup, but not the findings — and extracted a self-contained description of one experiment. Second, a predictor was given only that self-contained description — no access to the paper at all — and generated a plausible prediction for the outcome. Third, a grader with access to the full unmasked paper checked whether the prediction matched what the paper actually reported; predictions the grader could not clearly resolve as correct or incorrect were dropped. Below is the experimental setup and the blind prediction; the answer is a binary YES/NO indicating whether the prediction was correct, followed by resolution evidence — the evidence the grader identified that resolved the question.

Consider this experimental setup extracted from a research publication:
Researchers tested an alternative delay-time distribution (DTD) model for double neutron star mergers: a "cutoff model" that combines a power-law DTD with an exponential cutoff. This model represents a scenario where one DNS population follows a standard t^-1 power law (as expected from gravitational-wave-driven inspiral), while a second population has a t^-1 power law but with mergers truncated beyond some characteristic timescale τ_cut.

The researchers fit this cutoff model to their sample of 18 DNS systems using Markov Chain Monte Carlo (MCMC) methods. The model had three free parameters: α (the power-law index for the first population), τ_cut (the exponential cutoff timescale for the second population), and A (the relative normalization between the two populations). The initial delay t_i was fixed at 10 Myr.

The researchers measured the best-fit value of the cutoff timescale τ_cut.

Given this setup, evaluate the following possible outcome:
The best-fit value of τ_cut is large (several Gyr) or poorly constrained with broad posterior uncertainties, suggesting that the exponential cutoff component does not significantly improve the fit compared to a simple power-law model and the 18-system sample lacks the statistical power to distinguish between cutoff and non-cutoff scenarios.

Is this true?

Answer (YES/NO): NO